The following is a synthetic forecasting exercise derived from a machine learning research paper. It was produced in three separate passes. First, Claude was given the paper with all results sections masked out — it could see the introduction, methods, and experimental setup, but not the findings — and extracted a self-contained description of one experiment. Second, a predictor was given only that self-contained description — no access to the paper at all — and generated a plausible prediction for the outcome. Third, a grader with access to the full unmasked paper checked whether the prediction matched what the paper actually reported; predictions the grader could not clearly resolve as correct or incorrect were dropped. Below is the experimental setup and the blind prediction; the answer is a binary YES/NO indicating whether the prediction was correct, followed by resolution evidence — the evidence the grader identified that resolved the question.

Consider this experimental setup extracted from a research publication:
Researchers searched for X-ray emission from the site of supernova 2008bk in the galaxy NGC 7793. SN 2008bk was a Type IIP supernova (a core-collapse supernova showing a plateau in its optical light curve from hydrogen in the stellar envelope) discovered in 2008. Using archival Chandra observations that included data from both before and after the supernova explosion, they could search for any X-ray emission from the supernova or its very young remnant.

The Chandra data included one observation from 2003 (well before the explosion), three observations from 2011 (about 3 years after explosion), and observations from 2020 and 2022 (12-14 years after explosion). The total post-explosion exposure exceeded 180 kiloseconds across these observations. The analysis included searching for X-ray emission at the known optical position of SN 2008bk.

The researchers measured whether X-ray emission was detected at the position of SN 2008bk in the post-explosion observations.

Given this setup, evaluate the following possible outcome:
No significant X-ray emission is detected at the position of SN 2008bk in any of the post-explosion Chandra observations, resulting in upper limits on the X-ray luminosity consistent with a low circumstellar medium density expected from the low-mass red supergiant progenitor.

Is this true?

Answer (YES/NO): NO